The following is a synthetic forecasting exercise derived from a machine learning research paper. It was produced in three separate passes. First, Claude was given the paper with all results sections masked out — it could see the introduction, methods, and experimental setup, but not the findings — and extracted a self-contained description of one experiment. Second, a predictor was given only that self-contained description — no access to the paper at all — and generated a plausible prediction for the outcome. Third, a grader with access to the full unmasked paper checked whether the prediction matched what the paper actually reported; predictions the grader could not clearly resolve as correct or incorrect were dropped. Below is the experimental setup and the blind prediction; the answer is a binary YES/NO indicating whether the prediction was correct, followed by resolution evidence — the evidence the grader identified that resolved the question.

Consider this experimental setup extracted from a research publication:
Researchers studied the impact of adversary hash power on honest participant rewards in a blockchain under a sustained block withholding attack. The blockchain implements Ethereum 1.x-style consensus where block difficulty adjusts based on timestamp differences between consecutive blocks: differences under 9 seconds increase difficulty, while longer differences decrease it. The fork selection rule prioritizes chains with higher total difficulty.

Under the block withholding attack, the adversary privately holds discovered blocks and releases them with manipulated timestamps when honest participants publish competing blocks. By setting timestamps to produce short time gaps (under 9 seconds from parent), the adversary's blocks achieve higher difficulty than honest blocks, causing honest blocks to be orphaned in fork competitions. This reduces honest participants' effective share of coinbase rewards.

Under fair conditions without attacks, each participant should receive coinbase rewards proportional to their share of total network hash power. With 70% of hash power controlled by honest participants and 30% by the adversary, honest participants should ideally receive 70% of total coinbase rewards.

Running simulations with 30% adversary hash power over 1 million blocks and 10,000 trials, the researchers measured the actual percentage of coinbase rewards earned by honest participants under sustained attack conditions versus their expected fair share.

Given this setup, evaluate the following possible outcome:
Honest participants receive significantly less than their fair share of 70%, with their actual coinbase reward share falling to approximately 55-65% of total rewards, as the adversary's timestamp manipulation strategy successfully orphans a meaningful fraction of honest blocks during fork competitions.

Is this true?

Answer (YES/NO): YES